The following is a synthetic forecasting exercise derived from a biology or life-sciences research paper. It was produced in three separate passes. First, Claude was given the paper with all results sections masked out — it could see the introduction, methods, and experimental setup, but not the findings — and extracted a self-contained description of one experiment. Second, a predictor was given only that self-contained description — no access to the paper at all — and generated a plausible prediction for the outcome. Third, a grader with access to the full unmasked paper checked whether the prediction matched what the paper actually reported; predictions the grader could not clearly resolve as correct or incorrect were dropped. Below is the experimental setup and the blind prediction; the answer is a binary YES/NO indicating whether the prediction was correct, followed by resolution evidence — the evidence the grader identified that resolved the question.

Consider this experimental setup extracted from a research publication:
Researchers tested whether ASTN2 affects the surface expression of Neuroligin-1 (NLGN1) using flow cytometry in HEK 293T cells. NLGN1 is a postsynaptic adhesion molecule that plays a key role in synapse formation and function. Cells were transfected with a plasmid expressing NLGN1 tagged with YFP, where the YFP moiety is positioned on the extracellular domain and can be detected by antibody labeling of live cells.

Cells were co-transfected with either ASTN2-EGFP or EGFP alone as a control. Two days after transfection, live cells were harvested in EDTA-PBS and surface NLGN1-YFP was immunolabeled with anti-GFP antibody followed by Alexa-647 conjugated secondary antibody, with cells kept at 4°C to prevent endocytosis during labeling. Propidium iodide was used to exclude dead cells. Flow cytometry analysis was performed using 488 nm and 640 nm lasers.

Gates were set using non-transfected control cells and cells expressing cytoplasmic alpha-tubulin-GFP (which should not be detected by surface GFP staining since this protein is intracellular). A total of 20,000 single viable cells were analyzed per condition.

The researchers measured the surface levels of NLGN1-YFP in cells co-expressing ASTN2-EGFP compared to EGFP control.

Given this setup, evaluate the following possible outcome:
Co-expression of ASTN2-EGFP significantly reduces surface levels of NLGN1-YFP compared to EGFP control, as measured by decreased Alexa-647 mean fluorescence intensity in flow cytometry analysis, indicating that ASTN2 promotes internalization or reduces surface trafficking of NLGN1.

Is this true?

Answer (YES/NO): YES